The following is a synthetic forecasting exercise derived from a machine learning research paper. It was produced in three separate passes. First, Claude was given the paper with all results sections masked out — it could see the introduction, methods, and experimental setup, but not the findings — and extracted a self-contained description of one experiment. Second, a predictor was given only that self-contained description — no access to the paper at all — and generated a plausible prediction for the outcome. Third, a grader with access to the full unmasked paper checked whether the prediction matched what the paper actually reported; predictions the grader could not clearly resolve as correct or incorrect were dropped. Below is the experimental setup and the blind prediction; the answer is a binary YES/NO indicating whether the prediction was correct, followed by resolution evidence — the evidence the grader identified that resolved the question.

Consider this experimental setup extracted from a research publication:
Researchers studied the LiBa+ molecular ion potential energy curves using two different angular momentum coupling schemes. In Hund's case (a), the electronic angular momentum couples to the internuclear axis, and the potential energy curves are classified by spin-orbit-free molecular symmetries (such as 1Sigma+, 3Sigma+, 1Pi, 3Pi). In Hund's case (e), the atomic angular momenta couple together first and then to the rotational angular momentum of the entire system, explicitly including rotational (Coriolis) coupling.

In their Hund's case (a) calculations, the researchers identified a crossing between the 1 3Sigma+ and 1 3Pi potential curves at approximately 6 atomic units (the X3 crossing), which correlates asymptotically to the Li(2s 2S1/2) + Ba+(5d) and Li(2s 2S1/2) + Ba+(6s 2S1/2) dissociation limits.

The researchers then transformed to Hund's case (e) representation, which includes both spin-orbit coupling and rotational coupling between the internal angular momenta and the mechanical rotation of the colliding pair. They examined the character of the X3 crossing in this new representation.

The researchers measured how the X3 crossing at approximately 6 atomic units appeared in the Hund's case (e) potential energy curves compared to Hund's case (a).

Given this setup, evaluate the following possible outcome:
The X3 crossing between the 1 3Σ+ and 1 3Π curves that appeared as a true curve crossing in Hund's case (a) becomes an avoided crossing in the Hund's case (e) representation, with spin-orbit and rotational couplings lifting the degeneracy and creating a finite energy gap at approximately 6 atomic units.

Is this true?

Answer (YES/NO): YES